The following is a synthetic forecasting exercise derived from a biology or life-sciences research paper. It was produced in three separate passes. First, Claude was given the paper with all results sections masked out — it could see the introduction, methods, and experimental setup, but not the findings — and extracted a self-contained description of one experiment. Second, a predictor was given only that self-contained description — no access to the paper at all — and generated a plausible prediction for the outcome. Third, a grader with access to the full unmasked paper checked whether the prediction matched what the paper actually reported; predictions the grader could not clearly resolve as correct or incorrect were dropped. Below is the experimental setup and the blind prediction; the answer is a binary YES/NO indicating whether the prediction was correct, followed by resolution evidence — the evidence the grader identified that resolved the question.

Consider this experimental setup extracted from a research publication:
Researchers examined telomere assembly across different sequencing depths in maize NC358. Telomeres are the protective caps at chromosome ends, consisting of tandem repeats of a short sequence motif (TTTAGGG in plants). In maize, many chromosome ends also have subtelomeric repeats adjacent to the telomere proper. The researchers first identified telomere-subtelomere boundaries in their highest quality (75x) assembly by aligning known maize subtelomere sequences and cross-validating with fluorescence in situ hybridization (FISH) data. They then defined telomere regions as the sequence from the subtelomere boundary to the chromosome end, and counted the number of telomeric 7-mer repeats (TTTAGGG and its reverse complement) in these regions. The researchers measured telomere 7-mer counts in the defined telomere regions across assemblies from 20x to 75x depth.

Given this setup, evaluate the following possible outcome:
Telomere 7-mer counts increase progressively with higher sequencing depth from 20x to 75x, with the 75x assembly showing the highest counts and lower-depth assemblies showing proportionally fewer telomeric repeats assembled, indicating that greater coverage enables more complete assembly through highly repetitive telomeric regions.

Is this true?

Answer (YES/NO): YES